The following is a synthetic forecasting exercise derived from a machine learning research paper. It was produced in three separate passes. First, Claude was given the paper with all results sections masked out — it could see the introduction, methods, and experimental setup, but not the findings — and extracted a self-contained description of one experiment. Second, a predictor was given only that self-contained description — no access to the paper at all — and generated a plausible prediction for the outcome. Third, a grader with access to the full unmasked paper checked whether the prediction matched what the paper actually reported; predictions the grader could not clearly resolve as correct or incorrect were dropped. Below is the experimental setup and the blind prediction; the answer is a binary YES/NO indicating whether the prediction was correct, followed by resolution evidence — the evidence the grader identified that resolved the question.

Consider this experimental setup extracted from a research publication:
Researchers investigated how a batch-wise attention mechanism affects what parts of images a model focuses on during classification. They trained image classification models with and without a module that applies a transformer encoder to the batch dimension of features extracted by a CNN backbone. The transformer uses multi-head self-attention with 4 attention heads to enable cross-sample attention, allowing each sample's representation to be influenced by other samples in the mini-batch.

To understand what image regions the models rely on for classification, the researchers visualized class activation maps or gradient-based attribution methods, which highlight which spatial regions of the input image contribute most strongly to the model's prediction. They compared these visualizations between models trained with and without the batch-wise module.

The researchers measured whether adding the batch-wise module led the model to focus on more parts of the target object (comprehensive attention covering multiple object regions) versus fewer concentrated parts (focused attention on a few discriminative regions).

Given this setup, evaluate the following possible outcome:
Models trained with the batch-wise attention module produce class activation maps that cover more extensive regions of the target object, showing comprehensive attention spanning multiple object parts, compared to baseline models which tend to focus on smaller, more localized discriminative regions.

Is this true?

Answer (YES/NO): YES